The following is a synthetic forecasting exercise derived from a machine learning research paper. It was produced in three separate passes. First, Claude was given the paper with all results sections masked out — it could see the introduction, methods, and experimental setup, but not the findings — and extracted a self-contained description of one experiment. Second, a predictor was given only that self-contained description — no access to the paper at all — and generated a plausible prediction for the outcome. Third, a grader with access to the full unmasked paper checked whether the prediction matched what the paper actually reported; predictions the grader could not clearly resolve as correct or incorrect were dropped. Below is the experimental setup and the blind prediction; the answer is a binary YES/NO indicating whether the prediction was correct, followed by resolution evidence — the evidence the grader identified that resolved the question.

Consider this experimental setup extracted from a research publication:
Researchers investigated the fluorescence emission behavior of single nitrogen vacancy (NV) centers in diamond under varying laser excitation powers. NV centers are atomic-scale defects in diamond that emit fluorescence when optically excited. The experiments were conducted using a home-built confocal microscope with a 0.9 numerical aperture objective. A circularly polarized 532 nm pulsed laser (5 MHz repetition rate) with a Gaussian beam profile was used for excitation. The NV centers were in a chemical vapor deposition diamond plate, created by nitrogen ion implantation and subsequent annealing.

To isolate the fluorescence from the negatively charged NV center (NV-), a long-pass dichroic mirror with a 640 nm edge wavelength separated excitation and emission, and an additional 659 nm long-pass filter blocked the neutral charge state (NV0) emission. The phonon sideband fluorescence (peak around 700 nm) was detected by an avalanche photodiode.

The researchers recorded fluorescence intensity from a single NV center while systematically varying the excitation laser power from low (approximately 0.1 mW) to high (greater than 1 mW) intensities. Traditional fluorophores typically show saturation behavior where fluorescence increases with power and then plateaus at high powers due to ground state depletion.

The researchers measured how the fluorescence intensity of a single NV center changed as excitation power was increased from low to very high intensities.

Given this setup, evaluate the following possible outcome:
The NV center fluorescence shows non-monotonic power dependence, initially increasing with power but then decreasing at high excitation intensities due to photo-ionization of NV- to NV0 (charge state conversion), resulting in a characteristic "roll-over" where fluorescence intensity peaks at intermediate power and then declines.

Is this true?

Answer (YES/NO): YES